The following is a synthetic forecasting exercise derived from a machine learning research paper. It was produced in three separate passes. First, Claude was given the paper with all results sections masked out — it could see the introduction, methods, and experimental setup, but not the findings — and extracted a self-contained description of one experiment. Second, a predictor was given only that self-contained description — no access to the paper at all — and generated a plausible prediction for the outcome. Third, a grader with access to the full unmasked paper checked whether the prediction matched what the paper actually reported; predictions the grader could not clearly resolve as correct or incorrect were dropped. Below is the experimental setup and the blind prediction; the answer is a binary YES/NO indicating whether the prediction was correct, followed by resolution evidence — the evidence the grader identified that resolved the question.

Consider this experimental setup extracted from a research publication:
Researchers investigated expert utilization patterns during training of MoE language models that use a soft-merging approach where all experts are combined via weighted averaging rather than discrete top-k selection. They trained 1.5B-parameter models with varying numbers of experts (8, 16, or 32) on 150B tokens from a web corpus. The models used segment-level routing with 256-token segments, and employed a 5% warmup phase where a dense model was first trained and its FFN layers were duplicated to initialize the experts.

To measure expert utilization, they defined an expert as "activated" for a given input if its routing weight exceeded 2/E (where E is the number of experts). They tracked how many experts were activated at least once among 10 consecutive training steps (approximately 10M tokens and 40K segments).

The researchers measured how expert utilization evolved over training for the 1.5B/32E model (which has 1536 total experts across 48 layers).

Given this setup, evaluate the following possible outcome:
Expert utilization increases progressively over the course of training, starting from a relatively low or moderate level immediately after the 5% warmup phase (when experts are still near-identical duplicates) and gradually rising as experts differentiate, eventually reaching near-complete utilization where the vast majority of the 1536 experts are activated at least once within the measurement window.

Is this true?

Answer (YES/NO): NO